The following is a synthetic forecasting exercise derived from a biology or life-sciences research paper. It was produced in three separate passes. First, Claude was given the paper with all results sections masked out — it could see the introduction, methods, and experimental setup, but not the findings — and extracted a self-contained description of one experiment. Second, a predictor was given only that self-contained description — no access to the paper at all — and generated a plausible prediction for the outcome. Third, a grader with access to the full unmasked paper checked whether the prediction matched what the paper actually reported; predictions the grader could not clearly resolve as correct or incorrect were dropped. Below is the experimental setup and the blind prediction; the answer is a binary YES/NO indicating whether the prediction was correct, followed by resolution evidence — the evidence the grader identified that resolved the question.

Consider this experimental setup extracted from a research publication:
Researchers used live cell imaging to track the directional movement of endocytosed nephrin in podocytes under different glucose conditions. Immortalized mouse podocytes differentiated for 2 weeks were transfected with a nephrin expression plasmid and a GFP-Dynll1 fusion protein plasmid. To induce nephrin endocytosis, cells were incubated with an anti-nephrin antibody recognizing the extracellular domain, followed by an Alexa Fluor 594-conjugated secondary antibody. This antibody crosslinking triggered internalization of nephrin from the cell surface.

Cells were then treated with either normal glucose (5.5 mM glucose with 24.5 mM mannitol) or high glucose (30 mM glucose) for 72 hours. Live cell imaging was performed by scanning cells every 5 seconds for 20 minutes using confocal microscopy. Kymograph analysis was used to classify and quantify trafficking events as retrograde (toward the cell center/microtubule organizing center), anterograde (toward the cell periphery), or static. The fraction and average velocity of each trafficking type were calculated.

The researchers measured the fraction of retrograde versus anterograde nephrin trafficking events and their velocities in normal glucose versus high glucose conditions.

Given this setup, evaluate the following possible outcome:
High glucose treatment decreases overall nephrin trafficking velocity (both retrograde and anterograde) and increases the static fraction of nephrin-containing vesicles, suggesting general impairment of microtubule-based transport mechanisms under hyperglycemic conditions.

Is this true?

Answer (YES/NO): NO